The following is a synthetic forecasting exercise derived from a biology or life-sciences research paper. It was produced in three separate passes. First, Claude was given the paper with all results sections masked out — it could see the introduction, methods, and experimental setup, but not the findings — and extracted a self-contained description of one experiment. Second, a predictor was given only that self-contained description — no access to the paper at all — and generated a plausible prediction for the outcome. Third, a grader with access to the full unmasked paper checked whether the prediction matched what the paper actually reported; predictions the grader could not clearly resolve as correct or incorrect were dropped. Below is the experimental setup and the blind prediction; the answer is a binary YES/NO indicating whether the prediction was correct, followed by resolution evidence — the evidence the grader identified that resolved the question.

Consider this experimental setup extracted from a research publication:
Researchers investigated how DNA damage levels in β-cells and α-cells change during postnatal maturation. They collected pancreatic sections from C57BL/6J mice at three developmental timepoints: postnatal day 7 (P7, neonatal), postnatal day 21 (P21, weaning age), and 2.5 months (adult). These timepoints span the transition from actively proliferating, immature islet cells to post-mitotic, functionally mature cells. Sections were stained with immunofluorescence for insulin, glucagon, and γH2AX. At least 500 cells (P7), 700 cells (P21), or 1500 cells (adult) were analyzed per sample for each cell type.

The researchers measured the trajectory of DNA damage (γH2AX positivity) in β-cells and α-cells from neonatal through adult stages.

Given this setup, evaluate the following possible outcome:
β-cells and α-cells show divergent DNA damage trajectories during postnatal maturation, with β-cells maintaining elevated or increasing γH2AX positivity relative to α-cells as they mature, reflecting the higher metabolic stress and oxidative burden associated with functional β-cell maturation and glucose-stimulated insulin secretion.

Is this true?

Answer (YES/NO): NO